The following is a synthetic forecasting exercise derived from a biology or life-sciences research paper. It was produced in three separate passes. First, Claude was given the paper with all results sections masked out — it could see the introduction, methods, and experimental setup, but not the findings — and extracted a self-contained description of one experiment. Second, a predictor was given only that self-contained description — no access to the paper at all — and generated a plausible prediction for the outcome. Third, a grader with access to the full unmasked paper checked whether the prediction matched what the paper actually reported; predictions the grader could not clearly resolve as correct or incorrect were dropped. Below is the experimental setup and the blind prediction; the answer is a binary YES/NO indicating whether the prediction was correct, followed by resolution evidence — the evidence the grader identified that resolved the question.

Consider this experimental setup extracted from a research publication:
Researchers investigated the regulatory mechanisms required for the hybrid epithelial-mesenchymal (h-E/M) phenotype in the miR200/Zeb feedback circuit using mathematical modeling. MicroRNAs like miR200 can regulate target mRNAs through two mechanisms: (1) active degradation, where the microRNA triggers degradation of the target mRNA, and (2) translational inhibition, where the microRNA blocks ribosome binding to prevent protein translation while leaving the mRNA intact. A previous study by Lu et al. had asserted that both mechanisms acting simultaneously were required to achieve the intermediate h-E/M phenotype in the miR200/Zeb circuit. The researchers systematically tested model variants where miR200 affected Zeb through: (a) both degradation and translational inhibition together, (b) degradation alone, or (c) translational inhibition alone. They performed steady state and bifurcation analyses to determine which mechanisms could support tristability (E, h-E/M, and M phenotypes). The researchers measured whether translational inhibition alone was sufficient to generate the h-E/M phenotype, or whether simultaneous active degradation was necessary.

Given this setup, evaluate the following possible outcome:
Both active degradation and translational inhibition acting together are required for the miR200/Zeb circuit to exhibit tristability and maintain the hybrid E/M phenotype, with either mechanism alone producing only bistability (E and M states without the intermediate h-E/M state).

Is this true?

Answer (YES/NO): NO